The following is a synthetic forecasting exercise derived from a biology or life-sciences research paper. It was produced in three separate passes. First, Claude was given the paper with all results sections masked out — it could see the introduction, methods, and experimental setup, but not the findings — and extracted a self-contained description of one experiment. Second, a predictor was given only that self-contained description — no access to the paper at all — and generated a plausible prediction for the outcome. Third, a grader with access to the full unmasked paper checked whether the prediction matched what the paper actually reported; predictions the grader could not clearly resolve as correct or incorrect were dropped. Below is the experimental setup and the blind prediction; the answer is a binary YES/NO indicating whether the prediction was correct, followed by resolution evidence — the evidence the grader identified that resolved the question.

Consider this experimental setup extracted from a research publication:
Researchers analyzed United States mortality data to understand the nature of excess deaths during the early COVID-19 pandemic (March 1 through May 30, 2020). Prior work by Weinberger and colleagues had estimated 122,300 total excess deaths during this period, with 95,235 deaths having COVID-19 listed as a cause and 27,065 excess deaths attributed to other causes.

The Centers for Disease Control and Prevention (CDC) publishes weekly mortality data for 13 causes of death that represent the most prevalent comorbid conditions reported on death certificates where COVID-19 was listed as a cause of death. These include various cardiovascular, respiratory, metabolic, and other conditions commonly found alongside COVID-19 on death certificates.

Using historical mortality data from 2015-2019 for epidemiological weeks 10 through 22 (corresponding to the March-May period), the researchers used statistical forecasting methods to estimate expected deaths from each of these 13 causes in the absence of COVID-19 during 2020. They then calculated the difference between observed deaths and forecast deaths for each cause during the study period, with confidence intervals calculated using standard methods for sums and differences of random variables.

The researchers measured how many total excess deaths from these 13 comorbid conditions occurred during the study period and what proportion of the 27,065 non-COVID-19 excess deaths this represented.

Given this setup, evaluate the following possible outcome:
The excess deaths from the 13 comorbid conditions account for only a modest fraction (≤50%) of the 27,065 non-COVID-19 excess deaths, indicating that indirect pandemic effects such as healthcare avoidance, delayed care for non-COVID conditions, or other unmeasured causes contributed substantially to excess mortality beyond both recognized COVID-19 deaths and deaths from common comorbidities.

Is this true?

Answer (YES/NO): NO